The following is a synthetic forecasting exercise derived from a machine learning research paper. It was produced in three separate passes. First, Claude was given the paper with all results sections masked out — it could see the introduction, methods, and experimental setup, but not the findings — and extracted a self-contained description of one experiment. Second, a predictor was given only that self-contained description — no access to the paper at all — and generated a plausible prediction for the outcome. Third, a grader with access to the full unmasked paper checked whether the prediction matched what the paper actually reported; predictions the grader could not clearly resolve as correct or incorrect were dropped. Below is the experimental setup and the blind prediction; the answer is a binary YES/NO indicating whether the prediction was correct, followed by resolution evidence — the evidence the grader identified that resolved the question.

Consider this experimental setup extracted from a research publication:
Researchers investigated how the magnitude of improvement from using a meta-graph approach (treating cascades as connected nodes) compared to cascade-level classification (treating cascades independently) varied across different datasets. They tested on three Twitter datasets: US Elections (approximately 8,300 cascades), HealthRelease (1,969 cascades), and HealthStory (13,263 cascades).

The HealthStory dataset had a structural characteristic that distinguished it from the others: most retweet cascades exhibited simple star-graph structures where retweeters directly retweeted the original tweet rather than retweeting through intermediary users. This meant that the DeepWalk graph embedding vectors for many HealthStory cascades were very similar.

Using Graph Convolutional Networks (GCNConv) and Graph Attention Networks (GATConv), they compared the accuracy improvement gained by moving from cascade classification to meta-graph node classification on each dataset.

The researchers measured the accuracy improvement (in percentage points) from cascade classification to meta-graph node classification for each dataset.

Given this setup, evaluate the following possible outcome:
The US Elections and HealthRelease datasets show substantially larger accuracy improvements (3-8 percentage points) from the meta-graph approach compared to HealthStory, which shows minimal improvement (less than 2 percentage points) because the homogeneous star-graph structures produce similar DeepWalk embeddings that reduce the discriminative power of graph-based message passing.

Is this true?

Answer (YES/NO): NO